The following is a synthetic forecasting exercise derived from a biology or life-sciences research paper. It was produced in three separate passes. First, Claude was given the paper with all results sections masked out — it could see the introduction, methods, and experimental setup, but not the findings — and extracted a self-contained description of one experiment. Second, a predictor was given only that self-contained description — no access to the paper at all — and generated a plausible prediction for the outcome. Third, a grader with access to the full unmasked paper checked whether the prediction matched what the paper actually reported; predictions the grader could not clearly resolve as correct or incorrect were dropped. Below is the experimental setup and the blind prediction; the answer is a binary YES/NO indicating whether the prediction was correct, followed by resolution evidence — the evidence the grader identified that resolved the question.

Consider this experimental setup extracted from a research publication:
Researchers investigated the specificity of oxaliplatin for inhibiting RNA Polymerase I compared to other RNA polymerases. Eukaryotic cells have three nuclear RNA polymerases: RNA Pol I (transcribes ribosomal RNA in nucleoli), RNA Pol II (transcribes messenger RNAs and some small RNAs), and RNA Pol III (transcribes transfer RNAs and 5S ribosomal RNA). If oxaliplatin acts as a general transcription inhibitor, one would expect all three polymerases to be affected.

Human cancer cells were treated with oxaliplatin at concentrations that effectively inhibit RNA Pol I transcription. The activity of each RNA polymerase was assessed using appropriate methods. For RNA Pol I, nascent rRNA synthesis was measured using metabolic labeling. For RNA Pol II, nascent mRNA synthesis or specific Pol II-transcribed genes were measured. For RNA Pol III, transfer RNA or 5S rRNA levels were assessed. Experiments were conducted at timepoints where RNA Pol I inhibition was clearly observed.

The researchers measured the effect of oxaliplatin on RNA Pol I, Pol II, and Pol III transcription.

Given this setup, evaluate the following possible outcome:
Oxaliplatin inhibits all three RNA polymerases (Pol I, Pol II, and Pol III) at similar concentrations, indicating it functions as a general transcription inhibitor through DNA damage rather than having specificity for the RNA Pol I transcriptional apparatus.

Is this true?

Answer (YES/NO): NO